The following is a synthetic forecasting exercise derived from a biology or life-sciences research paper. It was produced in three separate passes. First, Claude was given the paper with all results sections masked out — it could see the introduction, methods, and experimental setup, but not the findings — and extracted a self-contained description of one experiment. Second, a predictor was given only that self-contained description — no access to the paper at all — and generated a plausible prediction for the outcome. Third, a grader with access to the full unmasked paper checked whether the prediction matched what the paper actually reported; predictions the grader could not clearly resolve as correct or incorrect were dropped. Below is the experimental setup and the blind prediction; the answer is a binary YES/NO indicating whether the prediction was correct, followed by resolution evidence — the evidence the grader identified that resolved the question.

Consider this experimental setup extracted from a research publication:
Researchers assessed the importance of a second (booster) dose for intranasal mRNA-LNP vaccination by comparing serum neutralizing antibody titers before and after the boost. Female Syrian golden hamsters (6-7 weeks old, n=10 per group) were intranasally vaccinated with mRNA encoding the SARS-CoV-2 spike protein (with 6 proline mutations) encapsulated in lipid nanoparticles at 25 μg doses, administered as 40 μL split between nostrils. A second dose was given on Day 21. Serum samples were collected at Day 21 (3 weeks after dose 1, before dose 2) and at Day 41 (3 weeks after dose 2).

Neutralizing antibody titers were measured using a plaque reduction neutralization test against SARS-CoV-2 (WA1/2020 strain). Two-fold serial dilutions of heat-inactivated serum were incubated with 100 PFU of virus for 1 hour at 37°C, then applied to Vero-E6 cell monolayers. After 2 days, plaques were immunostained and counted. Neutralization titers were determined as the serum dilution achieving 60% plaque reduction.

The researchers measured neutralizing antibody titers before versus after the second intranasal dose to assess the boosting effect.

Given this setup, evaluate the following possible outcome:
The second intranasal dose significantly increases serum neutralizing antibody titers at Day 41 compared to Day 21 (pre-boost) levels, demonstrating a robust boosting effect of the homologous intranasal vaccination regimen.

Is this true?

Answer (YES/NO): YES